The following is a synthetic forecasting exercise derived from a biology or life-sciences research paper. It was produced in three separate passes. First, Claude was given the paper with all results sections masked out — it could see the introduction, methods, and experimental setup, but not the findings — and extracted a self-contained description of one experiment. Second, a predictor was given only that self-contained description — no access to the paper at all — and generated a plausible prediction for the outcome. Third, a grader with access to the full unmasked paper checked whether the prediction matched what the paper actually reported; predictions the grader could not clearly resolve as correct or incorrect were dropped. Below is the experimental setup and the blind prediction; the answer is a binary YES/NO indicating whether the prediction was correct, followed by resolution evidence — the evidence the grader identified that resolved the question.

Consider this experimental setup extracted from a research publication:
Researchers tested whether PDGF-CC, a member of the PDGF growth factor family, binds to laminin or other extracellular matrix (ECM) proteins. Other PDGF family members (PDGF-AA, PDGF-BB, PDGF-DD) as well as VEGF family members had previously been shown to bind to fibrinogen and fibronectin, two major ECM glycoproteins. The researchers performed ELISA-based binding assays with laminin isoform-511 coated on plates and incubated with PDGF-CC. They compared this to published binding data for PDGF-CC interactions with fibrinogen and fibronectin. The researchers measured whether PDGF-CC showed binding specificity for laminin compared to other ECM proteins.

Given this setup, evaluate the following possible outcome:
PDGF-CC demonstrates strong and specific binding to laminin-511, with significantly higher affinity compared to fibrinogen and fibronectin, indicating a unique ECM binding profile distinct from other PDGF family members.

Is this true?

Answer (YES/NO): YES